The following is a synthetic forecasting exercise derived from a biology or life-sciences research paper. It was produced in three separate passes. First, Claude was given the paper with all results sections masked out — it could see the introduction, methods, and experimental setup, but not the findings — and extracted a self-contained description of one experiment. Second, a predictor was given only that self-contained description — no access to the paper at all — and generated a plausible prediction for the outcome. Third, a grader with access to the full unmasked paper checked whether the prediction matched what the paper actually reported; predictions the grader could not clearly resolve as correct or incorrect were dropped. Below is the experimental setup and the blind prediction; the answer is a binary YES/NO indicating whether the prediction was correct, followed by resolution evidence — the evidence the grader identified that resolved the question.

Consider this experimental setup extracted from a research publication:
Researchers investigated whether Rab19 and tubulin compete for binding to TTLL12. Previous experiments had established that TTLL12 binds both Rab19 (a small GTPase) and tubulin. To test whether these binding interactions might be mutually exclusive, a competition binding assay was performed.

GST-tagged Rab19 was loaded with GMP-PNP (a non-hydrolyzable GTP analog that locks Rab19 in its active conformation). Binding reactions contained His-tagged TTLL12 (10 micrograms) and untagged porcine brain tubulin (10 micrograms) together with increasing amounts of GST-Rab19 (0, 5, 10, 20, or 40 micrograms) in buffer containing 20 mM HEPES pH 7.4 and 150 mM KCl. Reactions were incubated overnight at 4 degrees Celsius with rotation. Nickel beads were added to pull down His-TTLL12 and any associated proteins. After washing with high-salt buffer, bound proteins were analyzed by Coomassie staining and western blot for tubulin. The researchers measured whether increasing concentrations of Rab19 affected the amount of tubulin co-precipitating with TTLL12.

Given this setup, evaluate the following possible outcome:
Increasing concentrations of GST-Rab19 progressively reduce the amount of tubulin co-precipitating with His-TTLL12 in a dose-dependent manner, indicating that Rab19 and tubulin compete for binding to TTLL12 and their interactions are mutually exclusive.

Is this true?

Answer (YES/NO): NO